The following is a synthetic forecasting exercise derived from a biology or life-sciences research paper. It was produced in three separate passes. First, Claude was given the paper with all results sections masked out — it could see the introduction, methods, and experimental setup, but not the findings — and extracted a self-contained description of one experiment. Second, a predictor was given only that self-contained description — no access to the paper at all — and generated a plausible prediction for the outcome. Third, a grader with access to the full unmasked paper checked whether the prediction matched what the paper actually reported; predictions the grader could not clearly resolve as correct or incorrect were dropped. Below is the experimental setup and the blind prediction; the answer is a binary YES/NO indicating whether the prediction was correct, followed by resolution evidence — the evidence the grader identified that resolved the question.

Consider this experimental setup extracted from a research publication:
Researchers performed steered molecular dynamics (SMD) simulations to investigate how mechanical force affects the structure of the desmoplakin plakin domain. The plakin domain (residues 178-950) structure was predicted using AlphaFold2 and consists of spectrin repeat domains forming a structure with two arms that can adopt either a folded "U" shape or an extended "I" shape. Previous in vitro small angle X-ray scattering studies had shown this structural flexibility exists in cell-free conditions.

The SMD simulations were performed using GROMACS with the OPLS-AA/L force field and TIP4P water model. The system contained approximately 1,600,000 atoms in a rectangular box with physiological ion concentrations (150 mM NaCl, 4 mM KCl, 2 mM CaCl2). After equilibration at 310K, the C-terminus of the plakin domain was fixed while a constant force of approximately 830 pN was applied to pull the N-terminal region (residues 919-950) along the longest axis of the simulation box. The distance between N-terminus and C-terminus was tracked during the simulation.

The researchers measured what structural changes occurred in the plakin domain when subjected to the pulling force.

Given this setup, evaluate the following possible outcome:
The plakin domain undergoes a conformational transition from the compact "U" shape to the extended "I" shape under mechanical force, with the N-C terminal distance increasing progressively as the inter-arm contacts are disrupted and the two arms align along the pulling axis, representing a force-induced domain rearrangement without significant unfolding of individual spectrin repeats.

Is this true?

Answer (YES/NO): YES